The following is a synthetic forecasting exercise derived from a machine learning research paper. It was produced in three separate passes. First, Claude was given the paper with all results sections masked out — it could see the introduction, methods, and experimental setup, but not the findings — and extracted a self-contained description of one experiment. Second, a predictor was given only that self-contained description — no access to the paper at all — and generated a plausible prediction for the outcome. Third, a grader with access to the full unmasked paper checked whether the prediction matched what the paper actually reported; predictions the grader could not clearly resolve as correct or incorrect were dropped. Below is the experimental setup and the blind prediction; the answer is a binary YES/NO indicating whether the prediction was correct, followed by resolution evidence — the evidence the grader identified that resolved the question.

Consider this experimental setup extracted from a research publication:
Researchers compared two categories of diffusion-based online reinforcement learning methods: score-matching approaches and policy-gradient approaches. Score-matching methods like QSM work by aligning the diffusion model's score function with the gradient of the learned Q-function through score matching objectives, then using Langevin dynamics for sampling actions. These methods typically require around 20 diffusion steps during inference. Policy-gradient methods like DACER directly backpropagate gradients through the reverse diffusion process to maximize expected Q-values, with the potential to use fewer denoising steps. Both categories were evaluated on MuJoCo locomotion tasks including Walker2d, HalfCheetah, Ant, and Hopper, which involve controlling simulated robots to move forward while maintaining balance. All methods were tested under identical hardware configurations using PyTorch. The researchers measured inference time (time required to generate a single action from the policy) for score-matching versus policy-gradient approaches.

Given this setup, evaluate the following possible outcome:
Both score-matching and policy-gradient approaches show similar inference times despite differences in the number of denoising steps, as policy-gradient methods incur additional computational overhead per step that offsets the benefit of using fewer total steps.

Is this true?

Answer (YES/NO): YES